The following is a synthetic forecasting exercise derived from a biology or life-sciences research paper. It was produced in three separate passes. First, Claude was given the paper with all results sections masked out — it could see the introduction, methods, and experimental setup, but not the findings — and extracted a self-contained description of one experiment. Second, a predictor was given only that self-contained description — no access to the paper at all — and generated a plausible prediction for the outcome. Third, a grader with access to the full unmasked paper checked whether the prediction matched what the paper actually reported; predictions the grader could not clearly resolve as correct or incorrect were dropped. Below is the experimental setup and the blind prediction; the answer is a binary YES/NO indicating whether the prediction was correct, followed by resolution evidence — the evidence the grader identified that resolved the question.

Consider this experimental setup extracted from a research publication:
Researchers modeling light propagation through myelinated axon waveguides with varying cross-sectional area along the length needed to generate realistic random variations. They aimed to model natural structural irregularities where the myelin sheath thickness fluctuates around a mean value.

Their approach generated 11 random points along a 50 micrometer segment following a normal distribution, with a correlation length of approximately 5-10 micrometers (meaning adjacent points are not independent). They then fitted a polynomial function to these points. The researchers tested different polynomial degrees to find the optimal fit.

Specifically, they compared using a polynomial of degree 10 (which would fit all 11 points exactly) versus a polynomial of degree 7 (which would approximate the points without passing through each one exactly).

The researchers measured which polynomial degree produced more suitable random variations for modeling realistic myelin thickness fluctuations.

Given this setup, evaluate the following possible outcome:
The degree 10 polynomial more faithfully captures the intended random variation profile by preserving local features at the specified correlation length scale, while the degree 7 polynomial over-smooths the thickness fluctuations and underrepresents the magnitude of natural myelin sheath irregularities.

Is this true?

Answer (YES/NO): NO